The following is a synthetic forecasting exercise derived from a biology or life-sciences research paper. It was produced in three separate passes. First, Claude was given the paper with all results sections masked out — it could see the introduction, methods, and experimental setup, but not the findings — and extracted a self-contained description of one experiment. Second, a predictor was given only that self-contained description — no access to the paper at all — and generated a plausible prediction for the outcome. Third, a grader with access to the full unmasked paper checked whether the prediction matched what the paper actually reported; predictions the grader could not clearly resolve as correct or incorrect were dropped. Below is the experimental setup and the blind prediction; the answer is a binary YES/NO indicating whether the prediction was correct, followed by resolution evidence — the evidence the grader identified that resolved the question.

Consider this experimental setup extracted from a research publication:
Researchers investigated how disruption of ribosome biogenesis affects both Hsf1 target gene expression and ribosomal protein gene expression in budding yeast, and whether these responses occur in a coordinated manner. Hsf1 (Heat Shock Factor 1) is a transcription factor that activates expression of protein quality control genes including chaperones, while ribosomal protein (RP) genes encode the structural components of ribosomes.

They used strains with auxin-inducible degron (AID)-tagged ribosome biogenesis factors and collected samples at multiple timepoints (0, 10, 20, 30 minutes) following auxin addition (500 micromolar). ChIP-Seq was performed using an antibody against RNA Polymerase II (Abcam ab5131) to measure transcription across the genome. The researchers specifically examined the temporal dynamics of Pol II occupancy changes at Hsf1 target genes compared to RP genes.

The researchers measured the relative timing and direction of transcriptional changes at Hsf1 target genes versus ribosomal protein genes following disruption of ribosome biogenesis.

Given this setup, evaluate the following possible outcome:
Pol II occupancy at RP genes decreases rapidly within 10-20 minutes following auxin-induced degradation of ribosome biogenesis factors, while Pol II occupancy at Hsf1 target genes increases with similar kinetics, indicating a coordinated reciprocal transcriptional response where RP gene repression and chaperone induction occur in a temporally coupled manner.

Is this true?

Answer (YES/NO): YES